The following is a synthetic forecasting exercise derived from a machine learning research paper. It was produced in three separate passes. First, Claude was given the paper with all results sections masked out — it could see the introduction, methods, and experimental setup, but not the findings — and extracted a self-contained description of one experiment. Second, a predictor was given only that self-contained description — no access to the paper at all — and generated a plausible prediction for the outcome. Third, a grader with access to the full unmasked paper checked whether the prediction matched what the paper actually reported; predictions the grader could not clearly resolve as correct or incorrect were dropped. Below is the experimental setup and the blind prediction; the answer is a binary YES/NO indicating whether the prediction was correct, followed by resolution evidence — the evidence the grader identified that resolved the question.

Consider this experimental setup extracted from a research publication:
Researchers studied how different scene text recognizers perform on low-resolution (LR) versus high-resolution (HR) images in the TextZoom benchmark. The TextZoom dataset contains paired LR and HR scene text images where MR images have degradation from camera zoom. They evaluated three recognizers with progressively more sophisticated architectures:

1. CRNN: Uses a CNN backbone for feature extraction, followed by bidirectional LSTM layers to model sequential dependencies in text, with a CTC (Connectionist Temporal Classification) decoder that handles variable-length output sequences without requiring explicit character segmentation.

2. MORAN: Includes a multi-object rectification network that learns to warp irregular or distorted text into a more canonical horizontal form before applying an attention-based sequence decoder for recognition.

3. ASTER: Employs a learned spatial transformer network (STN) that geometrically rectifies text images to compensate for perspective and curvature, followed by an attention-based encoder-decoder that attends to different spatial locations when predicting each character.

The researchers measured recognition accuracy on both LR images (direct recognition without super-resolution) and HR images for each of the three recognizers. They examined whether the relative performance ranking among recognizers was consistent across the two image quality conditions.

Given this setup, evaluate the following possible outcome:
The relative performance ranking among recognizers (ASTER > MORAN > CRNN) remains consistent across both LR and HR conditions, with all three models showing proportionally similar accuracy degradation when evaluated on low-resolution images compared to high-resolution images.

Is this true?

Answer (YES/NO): NO